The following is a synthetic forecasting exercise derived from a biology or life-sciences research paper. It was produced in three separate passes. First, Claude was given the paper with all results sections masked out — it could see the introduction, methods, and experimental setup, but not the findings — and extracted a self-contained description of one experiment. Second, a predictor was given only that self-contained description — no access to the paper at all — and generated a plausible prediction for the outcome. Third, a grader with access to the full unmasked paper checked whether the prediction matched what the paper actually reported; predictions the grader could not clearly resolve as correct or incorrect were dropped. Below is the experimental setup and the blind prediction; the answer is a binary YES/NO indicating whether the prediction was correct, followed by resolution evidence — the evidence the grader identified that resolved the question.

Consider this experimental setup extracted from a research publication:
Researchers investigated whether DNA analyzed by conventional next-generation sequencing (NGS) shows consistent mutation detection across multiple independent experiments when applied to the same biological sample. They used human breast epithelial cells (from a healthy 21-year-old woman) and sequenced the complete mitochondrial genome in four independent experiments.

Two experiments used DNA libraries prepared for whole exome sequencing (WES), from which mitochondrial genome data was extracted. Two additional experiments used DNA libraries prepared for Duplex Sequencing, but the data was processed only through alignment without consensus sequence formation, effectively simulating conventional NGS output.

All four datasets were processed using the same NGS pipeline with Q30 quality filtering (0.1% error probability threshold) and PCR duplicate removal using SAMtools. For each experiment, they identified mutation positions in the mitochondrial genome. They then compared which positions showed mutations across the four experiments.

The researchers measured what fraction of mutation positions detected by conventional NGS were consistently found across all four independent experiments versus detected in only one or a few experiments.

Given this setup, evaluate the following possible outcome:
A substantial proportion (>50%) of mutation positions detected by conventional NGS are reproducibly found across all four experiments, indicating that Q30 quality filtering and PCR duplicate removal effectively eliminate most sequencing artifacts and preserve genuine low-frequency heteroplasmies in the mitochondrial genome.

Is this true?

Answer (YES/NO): NO